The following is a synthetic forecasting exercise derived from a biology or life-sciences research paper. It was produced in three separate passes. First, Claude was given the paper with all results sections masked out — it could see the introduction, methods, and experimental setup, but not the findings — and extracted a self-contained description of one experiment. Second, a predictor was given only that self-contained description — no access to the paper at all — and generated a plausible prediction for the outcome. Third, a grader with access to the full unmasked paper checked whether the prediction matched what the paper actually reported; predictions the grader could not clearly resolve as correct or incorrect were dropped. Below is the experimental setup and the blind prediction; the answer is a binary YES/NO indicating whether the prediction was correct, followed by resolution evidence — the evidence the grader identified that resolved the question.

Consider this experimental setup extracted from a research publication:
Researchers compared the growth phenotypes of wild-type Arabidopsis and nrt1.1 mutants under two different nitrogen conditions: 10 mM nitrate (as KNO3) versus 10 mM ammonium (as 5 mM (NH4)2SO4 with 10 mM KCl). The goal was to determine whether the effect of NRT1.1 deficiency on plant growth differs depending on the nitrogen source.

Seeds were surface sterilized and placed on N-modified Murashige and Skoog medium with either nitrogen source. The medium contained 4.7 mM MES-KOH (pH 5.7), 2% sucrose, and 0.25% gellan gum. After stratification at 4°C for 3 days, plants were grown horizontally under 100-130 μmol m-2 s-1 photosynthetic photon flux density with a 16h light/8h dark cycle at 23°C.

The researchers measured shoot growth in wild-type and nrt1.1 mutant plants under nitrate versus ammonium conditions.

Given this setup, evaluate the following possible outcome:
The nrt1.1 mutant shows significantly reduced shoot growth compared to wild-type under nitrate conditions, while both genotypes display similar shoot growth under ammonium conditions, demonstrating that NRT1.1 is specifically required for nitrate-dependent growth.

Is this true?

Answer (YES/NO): NO